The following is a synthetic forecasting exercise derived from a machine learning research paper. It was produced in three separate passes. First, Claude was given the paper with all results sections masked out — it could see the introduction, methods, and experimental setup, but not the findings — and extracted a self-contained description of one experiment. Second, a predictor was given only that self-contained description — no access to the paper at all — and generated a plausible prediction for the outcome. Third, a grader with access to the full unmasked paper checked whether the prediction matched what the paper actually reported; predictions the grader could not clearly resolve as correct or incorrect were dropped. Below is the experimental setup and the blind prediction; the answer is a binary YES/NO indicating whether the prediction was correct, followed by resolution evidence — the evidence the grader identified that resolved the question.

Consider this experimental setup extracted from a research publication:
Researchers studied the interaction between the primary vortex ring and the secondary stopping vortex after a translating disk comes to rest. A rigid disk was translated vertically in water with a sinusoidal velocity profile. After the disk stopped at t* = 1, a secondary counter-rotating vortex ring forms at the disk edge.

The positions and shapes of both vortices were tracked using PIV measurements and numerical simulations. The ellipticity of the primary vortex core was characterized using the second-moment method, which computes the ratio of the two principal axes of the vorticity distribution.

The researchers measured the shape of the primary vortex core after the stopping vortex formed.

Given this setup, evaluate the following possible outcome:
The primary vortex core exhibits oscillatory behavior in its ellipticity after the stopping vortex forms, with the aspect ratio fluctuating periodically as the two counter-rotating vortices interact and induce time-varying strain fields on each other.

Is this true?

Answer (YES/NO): NO